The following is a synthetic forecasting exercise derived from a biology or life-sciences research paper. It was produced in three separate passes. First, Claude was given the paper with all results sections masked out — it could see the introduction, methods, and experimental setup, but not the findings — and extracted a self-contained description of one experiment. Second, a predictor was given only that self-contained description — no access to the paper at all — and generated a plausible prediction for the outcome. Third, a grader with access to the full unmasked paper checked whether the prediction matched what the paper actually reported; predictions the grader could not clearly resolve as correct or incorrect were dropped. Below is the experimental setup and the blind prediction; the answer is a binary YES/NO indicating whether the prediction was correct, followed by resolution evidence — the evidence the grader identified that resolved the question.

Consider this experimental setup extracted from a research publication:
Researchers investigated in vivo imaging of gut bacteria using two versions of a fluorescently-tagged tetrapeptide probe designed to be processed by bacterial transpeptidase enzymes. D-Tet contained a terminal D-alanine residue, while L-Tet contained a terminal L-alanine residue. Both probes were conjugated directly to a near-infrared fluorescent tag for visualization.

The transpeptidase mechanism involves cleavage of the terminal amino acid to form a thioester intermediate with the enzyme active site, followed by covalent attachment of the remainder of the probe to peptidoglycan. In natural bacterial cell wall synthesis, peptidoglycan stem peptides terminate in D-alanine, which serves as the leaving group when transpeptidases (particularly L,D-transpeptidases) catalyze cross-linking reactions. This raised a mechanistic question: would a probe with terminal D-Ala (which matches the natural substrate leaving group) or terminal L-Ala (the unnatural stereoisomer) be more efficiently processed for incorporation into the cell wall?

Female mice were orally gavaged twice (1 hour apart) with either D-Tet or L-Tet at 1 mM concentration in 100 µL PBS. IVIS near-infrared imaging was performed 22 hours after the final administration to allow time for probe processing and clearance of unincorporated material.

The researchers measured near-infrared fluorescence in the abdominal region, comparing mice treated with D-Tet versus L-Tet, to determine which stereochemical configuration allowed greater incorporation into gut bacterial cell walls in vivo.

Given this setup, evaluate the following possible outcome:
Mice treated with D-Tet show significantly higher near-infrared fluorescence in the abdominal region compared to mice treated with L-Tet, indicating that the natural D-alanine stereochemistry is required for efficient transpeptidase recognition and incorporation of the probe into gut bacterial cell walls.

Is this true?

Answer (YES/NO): YES